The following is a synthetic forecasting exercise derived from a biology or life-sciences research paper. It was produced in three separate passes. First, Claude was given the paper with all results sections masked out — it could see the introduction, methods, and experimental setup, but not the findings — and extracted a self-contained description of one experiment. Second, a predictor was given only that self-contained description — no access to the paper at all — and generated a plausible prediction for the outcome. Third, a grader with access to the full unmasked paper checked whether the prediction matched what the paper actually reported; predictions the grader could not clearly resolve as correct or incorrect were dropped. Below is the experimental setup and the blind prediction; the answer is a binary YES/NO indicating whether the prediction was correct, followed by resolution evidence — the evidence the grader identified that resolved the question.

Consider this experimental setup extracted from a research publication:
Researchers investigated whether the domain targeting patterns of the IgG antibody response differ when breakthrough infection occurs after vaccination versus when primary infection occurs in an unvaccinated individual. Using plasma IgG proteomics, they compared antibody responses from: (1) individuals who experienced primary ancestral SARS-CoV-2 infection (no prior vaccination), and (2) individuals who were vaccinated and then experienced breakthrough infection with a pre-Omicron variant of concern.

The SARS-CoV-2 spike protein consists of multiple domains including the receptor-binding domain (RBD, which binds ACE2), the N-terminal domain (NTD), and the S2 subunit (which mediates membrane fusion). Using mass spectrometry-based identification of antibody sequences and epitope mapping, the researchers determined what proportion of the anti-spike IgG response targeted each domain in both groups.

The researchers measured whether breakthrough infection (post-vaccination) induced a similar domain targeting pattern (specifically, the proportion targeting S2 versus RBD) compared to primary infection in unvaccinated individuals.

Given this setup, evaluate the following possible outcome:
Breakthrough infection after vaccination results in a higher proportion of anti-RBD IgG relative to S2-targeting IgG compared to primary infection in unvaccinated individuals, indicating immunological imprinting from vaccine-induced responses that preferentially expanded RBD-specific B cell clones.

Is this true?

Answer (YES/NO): NO